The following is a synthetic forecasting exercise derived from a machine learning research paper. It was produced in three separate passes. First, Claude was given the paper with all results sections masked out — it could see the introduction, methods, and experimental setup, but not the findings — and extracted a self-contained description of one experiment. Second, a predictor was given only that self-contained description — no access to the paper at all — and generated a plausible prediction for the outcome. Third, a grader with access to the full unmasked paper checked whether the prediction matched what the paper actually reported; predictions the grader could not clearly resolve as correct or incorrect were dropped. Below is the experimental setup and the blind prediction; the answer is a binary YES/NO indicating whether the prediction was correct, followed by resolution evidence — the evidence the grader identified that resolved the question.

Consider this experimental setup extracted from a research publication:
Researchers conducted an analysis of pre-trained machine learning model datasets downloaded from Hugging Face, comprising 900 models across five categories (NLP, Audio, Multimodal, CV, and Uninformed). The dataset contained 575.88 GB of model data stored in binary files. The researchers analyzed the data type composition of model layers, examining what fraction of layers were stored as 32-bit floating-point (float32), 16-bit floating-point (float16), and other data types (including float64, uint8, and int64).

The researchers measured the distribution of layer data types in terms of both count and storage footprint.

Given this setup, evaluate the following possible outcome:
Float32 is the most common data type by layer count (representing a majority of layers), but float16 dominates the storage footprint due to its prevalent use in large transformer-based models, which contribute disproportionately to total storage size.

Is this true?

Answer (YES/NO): NO